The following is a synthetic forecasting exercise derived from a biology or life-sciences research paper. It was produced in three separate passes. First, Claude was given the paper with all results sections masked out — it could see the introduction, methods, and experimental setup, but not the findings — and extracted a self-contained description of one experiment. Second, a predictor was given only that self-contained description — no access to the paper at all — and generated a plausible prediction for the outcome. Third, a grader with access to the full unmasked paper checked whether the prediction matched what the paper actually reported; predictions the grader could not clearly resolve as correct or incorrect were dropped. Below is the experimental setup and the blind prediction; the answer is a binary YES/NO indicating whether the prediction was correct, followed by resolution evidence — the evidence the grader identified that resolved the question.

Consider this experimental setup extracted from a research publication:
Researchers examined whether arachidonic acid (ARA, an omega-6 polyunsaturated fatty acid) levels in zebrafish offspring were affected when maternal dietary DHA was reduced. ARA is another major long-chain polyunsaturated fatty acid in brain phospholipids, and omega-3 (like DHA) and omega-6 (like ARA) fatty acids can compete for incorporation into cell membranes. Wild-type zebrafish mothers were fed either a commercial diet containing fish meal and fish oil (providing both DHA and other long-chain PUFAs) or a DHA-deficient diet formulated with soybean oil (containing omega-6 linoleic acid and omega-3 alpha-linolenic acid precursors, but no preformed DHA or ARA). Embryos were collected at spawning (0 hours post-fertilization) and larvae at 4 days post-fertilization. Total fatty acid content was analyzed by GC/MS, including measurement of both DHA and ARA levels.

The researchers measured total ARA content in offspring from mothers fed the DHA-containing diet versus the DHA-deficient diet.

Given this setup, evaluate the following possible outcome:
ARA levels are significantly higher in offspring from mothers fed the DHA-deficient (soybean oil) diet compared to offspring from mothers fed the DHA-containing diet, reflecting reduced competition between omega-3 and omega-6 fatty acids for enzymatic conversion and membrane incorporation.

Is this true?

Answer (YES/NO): YES